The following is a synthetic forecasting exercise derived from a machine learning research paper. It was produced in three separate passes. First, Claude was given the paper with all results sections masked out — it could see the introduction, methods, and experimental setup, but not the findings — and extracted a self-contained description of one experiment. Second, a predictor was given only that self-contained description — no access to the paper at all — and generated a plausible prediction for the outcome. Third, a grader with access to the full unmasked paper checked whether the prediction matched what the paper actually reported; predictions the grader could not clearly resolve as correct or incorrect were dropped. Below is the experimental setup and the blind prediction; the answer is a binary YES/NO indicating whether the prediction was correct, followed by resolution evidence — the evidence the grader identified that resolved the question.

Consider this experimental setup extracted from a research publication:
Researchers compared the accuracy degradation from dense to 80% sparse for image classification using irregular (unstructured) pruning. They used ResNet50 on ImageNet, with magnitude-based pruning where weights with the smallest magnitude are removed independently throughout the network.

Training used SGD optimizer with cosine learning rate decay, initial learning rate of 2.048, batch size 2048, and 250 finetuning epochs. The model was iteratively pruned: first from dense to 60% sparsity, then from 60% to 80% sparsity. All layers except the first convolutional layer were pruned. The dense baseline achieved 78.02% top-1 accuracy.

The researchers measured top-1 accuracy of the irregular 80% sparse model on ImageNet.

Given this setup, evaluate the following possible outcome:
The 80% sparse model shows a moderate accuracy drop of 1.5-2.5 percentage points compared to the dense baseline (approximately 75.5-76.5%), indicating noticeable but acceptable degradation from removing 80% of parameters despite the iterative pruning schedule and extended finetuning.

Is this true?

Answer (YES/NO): NO